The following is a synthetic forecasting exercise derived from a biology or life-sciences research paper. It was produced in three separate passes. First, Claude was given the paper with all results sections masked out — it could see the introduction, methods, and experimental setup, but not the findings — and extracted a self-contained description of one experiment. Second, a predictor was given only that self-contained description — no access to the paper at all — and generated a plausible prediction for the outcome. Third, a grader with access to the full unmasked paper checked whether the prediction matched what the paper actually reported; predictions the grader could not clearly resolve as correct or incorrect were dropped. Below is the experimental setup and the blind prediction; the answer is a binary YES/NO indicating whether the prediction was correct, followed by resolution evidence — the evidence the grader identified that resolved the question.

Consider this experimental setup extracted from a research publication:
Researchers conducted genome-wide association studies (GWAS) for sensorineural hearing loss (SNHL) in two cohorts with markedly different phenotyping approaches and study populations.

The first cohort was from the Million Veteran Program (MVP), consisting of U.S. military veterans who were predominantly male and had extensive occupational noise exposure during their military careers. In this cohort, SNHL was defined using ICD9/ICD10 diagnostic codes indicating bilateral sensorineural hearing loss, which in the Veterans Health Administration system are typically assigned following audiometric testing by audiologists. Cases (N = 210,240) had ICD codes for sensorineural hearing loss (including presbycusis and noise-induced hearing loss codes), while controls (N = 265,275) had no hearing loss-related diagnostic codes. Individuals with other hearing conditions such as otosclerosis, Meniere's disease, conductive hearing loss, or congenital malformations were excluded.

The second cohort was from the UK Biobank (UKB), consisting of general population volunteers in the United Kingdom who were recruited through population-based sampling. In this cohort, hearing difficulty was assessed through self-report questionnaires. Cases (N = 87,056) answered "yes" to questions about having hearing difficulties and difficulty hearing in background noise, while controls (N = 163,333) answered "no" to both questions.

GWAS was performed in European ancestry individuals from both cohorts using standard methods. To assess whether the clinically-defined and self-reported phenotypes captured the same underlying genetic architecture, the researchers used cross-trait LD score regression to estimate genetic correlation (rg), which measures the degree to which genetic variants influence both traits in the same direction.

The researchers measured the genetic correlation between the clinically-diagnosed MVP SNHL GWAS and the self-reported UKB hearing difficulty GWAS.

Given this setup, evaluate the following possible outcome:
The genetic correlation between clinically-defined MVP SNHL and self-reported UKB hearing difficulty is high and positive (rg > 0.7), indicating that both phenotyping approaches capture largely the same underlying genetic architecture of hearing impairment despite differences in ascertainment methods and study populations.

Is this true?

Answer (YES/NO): NO